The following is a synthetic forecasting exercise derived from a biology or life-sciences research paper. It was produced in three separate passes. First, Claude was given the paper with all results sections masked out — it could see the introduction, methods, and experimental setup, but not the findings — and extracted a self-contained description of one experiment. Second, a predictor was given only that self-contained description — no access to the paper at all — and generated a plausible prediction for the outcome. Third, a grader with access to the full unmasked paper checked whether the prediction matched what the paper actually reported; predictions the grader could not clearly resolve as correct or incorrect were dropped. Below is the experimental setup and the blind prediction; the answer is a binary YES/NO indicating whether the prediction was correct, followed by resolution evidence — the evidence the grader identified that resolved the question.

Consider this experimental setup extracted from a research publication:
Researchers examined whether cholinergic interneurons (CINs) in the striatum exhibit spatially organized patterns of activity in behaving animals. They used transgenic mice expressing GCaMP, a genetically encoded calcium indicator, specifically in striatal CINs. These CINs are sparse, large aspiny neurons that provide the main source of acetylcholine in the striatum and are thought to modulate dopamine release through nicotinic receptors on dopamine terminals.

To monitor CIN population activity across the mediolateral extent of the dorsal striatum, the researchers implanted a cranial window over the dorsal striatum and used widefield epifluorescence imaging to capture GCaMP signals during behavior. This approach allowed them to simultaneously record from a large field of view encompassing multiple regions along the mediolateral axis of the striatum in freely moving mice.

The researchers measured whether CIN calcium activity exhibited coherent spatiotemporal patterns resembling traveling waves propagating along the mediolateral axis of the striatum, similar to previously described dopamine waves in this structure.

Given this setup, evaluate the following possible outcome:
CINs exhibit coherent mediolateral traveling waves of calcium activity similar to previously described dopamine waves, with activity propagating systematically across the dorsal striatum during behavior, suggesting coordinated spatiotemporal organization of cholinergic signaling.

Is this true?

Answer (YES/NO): YES